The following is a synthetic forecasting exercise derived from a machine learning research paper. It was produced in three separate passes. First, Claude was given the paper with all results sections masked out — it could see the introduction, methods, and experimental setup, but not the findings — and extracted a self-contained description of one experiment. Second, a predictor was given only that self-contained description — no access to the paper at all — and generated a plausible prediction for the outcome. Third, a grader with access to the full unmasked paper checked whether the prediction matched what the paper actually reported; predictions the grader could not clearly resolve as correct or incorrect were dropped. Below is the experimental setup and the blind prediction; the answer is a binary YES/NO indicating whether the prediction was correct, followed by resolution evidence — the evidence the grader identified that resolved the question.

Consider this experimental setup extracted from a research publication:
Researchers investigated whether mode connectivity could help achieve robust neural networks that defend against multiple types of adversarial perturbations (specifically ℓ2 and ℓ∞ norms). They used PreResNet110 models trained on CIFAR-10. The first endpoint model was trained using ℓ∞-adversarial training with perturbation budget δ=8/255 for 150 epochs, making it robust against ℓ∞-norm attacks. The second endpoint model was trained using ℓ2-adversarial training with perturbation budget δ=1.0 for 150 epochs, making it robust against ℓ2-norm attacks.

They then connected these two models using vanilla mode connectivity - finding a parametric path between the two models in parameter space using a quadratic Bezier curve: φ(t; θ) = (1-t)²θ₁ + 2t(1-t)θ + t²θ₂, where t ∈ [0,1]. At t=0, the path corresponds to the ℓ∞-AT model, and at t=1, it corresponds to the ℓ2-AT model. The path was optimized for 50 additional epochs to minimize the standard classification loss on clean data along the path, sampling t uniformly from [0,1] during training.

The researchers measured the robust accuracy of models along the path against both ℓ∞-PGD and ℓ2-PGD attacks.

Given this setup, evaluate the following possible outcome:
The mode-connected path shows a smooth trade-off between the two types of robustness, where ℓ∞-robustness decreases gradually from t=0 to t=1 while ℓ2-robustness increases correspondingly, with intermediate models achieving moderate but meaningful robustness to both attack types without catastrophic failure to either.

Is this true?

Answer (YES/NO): NO